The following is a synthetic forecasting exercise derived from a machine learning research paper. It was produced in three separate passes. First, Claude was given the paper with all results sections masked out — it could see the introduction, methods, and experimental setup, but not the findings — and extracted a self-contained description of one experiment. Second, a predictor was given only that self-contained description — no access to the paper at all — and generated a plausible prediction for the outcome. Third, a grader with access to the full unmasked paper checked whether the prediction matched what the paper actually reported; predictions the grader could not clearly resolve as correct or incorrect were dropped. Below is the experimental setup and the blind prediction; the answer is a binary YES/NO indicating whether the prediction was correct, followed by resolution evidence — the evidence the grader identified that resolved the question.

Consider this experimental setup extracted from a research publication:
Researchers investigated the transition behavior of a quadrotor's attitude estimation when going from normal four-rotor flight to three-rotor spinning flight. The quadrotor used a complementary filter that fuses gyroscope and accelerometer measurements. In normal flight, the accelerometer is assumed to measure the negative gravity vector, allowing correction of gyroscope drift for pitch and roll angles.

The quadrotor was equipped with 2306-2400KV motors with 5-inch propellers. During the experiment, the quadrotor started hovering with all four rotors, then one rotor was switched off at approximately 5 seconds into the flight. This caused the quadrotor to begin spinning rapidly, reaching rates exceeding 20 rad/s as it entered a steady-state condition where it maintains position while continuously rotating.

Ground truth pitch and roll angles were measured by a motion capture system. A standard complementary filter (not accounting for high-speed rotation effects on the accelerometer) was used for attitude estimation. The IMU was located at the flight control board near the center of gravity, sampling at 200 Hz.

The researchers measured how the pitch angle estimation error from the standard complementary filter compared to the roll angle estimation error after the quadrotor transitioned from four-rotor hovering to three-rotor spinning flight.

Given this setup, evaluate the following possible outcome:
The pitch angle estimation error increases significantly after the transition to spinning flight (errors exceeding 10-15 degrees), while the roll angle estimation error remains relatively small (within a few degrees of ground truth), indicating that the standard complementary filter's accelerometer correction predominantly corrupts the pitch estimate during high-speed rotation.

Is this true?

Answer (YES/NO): NO